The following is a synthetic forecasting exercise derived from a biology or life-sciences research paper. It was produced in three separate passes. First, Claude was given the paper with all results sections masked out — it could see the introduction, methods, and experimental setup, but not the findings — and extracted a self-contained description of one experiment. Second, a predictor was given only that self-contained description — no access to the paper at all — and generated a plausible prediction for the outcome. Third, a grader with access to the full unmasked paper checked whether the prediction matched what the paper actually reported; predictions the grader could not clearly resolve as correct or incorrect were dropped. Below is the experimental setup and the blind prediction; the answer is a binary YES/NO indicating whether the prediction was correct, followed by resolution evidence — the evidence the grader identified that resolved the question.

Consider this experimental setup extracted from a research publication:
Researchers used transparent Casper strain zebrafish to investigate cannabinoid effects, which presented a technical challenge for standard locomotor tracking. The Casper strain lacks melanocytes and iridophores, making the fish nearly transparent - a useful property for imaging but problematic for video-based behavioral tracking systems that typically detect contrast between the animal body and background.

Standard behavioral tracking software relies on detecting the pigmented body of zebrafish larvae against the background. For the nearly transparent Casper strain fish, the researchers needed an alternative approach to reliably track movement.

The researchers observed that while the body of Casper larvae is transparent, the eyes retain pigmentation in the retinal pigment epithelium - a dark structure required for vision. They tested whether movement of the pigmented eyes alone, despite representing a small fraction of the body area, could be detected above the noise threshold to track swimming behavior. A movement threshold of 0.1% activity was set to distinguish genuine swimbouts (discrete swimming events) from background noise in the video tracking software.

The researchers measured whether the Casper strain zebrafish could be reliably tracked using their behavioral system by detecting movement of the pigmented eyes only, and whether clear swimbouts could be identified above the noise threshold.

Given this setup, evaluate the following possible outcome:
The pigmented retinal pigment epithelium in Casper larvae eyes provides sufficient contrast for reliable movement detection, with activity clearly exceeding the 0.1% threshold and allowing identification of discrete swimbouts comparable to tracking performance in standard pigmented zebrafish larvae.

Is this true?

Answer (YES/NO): NO